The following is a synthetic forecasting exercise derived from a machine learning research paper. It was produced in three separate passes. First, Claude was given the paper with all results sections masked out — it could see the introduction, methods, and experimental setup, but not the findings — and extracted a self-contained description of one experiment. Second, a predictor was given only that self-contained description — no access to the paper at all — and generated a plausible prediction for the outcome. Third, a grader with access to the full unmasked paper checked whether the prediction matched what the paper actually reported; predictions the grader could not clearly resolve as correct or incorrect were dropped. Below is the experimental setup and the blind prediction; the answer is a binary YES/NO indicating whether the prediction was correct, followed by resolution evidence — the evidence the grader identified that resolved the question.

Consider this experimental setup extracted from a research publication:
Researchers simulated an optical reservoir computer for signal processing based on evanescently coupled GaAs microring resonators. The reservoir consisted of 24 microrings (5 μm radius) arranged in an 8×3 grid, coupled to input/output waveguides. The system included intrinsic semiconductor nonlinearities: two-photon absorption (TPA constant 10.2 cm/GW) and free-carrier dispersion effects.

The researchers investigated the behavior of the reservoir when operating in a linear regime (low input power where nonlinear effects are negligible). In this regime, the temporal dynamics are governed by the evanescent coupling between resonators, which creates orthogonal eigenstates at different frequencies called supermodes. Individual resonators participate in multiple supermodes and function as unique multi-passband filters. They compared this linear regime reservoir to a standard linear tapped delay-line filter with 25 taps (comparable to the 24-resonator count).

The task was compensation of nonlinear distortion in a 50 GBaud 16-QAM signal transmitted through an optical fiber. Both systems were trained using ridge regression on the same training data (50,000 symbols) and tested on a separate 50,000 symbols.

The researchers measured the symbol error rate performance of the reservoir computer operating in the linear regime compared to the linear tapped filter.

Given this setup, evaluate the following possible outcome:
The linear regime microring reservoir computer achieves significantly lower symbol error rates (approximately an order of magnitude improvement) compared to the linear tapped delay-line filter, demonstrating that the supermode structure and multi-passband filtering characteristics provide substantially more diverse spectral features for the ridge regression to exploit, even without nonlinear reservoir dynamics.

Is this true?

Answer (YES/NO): NO